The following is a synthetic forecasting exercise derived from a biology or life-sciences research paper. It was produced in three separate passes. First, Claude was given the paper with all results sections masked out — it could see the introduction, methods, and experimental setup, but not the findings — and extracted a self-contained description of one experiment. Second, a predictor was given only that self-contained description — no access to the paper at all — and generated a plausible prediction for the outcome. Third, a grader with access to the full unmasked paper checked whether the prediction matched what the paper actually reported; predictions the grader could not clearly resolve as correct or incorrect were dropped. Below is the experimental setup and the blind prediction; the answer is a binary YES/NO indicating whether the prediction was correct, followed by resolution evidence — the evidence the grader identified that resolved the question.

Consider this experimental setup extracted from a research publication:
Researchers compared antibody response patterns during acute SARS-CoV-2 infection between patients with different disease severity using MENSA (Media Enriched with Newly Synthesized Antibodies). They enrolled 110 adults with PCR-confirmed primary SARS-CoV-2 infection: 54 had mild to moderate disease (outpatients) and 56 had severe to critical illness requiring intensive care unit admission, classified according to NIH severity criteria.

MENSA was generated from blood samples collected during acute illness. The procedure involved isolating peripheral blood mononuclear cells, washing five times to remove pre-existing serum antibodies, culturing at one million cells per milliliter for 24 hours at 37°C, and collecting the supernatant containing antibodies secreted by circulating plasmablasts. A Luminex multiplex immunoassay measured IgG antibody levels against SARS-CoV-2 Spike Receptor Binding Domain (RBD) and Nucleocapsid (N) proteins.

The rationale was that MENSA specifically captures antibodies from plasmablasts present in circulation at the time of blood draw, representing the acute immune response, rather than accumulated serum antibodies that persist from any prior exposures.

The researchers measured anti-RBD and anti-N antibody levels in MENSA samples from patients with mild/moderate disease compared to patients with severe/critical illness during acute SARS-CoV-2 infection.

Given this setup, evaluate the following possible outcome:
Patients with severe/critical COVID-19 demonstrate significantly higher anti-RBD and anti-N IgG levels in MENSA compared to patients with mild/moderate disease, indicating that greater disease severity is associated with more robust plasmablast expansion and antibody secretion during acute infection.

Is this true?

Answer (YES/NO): YES